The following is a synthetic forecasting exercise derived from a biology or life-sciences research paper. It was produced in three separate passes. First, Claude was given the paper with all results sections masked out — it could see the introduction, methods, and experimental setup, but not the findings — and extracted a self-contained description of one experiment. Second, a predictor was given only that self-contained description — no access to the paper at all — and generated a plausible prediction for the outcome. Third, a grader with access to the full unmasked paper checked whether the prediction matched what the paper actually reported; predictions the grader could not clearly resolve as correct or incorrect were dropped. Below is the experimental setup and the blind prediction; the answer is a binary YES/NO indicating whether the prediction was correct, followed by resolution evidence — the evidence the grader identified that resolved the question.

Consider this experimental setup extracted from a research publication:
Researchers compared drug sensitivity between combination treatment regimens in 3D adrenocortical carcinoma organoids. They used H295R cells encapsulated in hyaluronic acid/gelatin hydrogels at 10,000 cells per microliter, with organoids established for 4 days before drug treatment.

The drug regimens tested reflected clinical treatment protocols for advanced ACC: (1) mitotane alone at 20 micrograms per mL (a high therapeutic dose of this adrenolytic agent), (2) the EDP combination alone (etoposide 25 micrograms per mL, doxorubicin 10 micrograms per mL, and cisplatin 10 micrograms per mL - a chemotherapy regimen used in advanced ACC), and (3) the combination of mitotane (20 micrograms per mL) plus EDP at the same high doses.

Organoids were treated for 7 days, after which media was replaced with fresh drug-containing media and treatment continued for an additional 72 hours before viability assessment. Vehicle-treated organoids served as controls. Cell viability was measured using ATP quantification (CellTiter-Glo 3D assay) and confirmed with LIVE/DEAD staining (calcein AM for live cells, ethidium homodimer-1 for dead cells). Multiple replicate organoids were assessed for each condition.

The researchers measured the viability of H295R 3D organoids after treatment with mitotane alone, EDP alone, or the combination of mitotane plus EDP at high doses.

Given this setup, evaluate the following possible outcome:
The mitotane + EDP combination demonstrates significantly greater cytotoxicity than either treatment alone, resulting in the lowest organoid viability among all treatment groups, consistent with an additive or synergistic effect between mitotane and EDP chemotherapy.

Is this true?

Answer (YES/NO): NO